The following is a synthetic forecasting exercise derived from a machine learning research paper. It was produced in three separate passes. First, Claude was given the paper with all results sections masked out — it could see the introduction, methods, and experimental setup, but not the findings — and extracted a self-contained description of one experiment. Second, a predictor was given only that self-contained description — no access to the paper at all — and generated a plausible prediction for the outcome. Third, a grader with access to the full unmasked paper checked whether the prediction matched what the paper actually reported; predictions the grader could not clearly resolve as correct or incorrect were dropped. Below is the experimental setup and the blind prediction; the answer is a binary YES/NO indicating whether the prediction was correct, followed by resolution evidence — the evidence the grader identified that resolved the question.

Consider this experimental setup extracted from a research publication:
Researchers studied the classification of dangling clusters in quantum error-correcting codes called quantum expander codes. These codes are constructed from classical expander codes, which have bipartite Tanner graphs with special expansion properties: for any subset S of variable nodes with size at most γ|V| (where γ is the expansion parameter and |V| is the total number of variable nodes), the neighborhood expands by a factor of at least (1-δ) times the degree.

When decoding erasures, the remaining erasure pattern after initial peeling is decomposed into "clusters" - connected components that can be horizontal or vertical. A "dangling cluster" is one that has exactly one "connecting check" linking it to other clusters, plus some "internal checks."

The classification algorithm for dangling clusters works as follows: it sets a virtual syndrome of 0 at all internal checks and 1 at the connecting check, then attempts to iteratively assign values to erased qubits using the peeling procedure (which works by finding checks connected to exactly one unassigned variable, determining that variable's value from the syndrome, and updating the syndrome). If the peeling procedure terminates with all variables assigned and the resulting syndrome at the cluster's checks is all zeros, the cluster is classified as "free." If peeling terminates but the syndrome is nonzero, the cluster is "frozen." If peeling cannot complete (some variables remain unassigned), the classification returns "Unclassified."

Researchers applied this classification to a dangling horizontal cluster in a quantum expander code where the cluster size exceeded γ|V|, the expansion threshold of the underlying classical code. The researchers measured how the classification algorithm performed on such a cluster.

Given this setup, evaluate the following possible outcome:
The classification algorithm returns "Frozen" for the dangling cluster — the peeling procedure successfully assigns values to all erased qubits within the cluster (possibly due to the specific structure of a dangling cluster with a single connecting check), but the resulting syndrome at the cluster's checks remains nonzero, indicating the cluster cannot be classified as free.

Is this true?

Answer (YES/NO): NO